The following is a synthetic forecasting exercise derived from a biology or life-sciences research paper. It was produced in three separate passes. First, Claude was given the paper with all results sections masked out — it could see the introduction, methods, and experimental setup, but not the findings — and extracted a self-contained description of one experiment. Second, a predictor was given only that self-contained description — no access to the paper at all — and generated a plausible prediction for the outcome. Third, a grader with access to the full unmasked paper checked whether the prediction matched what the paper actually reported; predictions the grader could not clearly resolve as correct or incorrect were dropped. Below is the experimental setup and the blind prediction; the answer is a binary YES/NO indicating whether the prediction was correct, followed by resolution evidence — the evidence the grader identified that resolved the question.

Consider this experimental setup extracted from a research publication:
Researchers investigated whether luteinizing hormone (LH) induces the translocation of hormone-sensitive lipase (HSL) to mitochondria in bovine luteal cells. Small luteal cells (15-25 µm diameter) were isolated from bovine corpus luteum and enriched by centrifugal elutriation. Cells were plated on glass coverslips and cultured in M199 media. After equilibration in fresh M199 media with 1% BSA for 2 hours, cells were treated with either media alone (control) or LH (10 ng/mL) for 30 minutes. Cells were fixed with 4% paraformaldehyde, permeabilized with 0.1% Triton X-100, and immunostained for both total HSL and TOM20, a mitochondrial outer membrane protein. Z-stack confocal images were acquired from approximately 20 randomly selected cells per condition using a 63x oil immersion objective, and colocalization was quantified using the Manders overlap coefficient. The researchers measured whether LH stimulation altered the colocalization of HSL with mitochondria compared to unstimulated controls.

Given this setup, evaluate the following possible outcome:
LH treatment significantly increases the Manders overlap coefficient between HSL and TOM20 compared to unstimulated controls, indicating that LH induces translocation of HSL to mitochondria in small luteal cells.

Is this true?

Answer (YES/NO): YES